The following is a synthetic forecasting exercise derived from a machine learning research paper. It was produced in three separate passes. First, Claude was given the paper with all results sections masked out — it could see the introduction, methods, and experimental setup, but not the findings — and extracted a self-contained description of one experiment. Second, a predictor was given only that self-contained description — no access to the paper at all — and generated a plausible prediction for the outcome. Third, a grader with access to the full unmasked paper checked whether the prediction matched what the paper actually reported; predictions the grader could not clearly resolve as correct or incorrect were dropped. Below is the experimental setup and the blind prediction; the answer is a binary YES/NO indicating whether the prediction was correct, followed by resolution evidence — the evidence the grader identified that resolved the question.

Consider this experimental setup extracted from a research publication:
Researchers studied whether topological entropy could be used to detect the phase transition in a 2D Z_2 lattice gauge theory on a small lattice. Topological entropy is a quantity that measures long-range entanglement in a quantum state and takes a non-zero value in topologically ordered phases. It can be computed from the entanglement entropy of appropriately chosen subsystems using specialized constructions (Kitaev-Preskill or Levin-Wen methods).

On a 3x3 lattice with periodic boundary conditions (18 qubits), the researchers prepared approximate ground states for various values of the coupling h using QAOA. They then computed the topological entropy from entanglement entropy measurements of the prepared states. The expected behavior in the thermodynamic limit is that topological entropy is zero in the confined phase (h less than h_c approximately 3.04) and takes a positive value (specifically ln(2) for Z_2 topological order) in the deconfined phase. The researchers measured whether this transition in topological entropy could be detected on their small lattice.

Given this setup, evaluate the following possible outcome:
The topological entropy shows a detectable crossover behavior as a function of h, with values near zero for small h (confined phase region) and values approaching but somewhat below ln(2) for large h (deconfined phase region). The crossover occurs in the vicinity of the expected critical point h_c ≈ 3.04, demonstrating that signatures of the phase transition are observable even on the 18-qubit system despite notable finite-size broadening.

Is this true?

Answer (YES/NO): NO